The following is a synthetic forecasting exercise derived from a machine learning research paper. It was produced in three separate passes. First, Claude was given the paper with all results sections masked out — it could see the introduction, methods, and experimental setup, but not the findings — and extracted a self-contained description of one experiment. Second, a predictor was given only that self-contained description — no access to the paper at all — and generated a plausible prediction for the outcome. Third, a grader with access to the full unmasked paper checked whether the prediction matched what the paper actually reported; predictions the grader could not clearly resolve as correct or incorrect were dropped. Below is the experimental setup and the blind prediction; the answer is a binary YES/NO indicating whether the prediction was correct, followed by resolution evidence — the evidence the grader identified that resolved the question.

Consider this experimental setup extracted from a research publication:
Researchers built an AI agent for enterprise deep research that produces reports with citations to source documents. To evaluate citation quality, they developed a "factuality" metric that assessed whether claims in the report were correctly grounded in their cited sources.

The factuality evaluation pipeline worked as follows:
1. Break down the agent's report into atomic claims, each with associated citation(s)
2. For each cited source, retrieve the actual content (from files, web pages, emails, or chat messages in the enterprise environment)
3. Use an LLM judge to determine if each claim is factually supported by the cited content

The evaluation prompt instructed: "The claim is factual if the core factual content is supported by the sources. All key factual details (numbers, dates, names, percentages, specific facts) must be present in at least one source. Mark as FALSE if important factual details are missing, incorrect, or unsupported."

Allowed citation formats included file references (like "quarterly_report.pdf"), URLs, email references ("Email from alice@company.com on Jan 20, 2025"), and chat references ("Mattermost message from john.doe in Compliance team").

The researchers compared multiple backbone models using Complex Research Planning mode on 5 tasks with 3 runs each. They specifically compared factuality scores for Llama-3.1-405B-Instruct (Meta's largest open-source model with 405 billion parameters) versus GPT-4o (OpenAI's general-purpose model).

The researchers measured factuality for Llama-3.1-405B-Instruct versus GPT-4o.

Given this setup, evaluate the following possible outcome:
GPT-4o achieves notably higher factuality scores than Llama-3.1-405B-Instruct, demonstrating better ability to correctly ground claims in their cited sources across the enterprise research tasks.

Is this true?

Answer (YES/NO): NO